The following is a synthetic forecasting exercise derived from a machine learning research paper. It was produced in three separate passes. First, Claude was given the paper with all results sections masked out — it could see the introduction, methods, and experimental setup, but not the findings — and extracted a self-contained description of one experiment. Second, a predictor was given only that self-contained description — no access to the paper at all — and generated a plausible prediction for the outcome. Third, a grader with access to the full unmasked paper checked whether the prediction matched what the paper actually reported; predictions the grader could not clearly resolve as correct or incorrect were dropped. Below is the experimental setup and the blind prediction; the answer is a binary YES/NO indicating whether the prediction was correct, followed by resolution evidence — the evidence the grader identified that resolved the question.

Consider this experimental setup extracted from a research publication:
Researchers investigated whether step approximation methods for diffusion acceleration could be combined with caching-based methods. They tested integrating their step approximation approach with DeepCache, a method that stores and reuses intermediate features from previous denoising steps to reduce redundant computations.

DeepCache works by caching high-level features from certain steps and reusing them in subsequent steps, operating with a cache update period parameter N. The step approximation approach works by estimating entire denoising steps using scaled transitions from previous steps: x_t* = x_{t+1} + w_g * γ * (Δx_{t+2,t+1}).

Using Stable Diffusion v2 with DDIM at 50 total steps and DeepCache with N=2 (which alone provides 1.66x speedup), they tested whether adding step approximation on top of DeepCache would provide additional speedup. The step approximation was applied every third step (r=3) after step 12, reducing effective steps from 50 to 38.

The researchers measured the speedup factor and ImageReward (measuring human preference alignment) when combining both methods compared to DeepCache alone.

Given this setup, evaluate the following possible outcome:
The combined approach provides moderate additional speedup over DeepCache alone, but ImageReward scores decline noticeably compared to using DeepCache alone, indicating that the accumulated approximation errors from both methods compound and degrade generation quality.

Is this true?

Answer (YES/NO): NO